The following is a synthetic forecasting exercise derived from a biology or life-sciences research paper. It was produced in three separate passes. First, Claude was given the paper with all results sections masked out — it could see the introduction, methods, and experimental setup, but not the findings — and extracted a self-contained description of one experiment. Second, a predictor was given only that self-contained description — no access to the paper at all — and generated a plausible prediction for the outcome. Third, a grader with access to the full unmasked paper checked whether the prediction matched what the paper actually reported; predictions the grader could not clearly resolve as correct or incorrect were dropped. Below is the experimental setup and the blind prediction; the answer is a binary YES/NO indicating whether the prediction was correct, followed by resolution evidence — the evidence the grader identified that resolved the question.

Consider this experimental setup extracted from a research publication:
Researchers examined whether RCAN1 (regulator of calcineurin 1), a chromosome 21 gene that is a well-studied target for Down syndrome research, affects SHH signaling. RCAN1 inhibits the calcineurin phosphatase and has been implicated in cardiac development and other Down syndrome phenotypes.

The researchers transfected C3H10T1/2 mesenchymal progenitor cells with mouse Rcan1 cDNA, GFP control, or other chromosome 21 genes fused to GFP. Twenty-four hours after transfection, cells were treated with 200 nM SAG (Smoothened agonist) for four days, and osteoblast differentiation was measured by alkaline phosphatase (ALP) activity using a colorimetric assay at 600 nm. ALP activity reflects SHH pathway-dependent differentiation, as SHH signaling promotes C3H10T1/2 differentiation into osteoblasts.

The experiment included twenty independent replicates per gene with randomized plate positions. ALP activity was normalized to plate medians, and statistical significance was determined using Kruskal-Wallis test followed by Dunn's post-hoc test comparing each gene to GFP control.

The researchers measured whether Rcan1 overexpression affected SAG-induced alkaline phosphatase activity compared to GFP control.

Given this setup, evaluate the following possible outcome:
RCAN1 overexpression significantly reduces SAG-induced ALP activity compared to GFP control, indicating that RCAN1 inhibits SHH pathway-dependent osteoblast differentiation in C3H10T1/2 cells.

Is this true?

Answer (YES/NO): NO